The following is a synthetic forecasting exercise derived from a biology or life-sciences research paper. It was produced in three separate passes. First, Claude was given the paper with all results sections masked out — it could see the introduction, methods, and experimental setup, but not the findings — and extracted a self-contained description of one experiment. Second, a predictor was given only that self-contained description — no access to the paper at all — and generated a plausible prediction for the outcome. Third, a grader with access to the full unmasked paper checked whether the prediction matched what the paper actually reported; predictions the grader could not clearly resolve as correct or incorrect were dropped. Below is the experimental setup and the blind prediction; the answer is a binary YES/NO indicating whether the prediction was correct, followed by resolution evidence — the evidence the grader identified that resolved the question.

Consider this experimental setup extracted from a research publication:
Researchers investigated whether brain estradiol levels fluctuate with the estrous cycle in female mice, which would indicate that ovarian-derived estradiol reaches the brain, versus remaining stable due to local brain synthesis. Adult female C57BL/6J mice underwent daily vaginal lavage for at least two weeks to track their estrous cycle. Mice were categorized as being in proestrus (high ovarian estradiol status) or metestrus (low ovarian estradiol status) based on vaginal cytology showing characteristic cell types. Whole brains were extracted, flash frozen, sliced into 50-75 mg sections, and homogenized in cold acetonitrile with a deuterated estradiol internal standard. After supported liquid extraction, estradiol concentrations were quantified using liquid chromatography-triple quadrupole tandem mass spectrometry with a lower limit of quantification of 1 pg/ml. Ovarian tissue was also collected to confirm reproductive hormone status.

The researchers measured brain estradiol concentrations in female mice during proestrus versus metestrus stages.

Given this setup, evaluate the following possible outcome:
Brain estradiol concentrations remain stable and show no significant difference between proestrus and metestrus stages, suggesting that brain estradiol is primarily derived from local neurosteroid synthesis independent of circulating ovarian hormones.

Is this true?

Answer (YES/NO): NO